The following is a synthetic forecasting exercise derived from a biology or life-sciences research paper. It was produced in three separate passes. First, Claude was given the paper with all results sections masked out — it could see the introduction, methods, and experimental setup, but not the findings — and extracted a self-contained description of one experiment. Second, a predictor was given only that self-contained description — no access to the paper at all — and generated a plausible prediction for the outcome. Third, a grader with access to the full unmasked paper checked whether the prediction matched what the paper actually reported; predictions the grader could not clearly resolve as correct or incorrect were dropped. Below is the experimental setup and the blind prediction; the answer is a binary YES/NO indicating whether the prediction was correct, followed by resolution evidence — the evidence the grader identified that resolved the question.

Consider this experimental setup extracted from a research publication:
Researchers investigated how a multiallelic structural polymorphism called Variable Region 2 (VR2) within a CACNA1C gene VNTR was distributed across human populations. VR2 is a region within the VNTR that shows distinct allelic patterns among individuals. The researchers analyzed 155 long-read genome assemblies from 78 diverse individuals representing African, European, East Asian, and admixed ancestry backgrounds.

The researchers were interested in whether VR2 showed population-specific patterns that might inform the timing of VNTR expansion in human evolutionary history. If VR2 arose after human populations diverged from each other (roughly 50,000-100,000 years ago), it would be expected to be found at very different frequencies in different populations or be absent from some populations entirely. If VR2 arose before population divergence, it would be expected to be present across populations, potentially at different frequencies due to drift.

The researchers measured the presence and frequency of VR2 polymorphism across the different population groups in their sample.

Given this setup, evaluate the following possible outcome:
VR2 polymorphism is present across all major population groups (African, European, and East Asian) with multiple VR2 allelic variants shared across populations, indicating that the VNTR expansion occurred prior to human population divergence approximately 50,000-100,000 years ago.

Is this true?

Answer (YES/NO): YES